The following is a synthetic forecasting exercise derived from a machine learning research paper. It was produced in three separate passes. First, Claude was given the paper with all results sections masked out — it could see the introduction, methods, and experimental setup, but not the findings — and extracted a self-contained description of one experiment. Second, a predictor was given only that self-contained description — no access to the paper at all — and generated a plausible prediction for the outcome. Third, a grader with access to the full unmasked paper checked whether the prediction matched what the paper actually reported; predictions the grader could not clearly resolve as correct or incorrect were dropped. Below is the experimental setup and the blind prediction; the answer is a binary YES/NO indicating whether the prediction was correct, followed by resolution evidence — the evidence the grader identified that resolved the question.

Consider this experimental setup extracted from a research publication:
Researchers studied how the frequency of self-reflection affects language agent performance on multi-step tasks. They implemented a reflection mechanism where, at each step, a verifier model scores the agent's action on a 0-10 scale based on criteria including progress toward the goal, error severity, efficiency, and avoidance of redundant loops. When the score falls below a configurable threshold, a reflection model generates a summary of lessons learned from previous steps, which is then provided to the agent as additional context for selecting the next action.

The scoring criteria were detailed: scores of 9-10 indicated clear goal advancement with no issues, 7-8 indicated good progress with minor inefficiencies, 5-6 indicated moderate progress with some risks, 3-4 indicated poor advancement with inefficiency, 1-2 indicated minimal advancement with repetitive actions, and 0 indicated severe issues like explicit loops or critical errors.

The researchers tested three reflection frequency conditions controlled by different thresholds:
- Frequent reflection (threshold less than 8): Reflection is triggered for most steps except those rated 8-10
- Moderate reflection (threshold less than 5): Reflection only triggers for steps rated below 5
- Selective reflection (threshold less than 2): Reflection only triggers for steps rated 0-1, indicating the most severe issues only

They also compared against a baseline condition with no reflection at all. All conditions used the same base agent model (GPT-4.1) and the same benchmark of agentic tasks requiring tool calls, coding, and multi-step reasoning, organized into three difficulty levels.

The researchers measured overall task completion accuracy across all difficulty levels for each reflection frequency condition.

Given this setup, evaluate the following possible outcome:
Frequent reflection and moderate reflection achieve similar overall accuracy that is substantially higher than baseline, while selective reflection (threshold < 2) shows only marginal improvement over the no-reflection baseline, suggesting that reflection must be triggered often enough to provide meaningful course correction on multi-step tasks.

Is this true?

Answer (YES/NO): NO